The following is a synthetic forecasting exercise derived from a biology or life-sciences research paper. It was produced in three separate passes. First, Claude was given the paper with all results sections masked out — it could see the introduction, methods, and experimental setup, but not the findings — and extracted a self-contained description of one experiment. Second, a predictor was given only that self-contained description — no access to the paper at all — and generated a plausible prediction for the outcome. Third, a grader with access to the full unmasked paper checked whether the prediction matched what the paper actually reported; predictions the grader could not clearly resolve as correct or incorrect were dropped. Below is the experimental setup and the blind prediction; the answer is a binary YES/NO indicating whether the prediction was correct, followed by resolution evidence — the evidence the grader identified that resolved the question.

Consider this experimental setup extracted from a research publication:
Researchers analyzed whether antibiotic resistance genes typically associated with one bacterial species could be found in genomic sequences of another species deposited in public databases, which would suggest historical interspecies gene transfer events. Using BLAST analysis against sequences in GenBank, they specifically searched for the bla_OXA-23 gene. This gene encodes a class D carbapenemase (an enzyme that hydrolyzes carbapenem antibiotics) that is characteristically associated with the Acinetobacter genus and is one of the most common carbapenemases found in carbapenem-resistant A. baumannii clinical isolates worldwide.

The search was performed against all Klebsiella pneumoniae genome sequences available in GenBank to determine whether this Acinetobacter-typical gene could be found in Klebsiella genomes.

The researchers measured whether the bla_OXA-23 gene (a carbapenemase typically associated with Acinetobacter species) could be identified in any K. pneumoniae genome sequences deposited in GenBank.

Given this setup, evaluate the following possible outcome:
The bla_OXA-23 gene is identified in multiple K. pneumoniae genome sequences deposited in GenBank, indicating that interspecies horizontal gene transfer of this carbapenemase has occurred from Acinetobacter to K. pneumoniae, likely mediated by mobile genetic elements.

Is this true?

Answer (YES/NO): YES